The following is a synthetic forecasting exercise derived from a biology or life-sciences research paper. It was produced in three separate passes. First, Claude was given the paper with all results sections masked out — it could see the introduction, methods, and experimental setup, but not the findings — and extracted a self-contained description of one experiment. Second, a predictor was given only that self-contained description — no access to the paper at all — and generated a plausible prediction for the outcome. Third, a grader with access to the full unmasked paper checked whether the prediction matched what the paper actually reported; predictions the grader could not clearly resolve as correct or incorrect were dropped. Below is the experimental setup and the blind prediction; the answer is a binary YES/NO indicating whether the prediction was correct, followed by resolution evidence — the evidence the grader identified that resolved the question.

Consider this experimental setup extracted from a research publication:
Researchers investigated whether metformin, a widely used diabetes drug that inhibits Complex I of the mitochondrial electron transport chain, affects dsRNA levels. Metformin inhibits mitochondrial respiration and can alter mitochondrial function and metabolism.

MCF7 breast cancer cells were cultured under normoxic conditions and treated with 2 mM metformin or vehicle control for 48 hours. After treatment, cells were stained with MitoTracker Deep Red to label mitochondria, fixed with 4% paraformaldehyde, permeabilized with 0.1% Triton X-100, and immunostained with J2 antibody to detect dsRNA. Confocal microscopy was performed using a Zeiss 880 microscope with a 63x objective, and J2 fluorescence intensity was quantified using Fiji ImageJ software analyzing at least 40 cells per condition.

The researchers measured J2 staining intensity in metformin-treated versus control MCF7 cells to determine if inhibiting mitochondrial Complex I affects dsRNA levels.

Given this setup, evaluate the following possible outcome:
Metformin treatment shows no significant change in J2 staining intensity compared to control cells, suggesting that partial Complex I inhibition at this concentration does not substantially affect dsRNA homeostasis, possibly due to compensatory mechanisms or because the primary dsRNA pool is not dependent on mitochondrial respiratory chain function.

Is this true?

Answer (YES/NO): YES